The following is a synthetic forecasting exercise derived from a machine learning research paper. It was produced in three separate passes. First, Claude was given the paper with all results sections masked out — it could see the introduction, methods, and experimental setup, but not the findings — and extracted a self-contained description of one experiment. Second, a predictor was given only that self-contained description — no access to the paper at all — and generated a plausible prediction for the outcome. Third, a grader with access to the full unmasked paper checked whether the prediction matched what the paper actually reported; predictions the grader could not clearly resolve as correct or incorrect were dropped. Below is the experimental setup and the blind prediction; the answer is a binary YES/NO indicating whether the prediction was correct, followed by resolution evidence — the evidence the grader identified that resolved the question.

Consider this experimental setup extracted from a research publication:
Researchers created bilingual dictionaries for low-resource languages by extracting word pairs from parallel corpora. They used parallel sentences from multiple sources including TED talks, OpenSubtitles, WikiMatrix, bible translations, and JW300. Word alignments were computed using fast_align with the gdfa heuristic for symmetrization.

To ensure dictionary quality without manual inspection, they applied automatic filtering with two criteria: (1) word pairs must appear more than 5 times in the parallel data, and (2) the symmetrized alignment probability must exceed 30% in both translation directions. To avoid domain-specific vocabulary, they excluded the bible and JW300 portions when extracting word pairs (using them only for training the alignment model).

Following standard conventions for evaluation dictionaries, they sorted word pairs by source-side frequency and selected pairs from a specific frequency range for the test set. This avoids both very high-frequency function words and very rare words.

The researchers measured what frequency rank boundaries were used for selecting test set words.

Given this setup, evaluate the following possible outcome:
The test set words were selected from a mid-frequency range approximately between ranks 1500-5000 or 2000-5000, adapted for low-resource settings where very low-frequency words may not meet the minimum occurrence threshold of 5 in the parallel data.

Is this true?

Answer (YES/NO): NO